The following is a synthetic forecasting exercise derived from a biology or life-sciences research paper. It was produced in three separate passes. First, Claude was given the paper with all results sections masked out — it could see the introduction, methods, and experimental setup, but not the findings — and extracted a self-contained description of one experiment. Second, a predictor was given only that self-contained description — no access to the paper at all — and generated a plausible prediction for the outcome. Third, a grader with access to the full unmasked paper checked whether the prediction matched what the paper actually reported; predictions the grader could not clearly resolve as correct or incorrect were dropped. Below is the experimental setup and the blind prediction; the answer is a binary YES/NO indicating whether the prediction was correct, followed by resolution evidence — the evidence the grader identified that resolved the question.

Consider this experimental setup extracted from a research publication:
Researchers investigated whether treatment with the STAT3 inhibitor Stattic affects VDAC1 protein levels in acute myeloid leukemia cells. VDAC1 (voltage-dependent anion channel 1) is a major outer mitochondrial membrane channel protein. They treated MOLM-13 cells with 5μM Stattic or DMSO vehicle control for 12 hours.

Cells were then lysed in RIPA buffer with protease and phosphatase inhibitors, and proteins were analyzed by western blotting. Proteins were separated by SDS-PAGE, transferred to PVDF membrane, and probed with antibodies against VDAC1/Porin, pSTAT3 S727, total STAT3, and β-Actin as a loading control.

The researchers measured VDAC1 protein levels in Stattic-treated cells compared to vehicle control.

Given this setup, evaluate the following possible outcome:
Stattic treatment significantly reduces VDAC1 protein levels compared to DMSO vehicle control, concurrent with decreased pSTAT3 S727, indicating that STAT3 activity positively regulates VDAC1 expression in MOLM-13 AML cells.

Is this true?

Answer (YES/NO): NO